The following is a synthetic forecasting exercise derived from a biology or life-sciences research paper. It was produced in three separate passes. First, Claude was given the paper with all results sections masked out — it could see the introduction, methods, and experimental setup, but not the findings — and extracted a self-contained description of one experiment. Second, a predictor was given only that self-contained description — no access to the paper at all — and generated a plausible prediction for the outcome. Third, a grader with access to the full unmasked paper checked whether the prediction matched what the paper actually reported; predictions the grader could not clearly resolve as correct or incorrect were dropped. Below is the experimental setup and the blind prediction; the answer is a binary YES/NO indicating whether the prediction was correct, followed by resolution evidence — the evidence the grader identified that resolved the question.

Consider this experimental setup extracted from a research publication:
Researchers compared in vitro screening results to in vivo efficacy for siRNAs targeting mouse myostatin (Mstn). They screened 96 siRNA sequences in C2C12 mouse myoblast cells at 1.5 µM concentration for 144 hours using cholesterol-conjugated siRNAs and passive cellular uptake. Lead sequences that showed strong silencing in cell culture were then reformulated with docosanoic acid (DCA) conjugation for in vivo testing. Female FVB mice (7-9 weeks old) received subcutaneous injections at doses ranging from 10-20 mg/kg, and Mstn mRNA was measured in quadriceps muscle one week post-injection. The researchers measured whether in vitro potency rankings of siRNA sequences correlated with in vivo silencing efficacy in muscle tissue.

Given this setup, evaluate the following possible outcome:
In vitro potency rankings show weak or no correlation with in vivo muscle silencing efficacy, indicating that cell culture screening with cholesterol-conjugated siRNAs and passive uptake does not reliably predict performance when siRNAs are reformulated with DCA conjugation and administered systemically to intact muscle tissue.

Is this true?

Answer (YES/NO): NO